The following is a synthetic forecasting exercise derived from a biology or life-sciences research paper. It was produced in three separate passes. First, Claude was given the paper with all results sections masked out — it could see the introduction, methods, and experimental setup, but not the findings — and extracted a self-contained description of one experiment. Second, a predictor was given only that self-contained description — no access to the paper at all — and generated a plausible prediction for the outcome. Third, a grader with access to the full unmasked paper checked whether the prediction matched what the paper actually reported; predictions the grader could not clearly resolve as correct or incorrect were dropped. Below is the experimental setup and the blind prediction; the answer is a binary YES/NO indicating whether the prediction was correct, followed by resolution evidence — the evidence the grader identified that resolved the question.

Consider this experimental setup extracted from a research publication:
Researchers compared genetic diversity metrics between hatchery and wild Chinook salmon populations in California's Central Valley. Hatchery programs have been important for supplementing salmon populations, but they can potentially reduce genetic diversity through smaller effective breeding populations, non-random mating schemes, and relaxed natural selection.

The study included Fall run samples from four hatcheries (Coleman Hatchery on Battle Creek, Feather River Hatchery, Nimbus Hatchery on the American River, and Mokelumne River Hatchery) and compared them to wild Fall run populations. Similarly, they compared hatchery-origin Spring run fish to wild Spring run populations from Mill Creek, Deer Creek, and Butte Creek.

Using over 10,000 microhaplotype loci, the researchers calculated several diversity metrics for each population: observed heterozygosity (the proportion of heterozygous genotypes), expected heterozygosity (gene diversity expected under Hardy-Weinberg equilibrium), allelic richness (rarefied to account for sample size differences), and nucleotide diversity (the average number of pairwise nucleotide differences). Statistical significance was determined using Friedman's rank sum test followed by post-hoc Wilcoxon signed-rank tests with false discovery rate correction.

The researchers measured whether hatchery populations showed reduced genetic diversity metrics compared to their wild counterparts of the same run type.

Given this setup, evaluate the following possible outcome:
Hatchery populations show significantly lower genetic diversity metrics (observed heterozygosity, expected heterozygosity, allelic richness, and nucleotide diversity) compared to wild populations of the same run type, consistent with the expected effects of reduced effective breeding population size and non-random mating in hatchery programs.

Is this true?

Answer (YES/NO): NO